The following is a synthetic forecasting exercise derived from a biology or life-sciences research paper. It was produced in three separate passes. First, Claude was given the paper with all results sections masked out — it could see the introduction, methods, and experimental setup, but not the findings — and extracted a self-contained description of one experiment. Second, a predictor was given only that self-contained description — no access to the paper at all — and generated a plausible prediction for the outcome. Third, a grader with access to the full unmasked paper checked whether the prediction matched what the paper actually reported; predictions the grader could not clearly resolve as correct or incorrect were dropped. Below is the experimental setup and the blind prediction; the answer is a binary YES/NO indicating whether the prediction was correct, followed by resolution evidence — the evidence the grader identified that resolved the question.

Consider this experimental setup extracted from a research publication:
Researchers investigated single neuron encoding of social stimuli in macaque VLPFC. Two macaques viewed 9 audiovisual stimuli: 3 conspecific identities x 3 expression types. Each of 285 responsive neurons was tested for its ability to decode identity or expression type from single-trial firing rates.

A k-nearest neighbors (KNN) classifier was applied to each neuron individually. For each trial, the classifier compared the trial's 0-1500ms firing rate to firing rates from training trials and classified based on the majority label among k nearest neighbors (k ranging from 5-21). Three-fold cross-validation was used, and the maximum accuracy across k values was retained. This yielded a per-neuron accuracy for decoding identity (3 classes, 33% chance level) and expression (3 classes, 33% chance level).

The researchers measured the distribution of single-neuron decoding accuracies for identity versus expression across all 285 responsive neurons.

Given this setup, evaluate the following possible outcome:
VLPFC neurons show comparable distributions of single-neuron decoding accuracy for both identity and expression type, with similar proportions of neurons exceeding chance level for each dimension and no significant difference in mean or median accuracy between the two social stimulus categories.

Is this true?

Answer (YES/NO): NO